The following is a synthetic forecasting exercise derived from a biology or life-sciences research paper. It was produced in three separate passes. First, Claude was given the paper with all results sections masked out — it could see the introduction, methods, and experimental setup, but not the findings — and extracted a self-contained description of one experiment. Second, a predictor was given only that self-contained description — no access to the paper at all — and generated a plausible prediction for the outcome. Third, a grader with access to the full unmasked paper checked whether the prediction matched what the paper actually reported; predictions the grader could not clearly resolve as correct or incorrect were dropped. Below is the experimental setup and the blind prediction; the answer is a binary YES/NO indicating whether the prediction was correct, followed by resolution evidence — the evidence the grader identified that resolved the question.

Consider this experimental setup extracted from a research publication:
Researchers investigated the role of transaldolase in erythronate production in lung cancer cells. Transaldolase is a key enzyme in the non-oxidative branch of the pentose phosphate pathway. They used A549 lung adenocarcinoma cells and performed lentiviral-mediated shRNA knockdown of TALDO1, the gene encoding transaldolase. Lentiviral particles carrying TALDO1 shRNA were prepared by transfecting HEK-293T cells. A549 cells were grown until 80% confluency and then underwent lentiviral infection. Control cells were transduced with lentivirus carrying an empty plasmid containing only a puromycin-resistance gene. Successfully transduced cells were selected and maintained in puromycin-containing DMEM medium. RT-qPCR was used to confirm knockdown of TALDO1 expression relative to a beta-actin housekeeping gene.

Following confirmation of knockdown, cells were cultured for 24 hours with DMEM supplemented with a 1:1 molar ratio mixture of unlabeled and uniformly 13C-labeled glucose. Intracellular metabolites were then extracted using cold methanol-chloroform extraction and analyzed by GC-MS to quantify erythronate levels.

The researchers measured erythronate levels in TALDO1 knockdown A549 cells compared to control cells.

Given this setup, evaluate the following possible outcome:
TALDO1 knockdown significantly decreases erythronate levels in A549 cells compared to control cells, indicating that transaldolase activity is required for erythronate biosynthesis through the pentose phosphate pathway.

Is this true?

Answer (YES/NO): NO